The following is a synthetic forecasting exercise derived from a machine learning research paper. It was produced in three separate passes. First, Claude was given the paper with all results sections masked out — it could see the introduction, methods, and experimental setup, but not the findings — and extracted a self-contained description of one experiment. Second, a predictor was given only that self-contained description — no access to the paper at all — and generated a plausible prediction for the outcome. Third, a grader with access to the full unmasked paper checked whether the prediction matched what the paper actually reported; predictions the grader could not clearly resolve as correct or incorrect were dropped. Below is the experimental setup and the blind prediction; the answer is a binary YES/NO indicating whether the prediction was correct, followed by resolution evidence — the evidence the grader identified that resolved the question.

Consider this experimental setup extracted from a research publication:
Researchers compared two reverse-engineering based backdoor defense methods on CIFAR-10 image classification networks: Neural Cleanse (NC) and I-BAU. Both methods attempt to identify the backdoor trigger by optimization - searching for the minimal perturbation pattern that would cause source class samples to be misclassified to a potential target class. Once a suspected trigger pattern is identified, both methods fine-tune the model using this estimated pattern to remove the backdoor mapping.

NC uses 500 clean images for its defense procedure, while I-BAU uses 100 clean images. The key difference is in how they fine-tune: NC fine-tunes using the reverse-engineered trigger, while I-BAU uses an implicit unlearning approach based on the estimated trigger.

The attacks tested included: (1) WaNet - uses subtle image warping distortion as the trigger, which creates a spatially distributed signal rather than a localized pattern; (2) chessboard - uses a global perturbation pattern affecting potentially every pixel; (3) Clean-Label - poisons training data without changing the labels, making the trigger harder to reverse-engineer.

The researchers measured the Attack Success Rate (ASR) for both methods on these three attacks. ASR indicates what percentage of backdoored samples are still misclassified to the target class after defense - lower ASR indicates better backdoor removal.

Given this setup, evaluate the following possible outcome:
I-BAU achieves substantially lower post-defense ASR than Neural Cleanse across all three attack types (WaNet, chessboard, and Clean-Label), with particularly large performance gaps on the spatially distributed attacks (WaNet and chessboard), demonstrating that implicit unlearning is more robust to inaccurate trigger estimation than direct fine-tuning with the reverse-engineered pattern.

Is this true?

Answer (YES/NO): NO